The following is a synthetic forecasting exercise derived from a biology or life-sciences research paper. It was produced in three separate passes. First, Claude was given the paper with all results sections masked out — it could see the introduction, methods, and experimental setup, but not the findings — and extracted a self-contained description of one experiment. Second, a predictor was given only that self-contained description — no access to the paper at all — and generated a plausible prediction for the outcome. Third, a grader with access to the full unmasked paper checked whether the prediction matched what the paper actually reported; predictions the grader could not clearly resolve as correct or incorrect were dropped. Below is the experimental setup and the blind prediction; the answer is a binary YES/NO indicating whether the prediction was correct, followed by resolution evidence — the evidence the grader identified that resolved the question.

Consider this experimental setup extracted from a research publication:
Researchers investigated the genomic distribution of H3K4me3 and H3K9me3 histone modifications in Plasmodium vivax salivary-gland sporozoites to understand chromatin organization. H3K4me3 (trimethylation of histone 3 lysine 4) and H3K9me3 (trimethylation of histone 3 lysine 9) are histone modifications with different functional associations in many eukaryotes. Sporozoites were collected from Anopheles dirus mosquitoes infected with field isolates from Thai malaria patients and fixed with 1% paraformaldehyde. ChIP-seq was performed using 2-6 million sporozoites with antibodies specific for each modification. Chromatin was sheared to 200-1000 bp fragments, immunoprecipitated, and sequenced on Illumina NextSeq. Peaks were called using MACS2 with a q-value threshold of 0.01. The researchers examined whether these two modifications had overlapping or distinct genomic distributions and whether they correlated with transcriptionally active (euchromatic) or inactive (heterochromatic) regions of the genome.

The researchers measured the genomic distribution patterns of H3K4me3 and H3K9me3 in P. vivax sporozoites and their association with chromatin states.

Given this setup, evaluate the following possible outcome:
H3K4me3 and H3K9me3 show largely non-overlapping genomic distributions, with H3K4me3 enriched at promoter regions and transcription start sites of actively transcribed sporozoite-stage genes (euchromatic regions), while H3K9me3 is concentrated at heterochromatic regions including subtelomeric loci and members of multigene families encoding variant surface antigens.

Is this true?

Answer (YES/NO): YES